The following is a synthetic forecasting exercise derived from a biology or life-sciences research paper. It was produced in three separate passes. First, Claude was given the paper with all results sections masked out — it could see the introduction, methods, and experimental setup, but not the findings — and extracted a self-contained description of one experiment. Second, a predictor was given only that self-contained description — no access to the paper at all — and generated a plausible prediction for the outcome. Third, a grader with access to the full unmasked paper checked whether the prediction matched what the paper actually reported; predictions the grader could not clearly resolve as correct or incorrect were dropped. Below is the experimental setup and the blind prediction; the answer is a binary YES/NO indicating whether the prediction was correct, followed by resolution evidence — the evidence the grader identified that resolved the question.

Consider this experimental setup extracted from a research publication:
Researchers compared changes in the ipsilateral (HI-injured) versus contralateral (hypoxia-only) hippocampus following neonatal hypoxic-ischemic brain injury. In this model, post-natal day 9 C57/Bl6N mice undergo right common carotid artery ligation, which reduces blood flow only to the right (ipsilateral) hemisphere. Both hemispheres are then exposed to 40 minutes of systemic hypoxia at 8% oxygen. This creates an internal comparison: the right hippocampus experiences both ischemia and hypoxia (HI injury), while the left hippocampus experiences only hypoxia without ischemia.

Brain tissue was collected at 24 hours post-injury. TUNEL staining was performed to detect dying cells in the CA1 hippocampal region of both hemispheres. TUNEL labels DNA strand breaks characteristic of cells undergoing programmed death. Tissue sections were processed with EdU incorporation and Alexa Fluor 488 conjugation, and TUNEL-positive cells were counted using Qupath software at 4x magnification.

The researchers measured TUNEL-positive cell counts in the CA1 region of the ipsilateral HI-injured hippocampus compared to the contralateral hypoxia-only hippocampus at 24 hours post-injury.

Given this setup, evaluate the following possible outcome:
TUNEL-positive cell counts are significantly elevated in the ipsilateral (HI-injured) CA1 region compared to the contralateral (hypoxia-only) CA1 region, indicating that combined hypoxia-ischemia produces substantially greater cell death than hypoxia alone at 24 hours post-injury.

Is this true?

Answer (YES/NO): YES